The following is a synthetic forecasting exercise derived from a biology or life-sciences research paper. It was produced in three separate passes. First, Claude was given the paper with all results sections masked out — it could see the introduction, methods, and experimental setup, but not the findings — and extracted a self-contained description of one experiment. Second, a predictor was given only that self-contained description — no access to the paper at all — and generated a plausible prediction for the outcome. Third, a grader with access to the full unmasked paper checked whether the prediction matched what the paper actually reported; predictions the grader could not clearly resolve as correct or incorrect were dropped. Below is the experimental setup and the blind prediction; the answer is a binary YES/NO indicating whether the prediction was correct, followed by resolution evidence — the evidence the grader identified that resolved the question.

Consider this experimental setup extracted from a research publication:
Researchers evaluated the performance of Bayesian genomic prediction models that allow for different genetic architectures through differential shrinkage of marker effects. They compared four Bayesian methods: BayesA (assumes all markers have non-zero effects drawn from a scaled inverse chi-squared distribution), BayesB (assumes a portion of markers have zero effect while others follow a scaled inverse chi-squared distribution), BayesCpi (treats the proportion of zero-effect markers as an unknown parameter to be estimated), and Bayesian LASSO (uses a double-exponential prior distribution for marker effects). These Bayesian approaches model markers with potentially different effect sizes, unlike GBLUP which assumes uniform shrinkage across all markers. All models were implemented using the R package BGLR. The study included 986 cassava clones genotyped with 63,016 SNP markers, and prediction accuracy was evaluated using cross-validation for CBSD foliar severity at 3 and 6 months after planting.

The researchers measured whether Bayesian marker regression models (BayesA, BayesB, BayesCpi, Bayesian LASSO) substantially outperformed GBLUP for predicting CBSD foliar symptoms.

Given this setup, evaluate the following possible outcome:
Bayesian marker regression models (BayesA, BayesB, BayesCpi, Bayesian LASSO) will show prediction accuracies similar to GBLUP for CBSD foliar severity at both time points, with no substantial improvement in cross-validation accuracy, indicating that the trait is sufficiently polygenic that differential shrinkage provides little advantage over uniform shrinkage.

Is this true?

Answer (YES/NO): YES